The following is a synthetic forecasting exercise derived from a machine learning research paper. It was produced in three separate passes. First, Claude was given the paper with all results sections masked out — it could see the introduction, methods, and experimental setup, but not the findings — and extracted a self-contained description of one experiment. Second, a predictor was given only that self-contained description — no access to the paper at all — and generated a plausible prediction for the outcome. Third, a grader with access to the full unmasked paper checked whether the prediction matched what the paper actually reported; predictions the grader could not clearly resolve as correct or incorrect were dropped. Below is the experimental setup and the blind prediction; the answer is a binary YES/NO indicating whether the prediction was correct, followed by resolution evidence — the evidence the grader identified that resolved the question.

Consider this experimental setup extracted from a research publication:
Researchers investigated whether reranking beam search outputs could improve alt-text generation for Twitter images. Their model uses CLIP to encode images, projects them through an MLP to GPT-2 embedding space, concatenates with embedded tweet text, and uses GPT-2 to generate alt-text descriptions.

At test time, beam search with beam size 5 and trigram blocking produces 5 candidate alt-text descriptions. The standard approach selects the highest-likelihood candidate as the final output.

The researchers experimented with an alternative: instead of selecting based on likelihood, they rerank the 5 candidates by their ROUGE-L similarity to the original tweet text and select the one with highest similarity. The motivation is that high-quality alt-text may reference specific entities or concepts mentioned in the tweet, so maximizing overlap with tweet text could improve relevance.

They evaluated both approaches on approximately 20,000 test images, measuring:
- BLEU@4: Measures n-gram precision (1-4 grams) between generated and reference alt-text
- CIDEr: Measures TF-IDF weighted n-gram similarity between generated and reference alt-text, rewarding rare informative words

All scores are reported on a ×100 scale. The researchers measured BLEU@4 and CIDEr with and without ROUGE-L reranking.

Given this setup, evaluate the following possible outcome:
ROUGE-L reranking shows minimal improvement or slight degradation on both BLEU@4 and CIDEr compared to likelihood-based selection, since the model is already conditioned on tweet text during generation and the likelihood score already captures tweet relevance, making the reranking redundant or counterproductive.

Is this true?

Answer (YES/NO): NO